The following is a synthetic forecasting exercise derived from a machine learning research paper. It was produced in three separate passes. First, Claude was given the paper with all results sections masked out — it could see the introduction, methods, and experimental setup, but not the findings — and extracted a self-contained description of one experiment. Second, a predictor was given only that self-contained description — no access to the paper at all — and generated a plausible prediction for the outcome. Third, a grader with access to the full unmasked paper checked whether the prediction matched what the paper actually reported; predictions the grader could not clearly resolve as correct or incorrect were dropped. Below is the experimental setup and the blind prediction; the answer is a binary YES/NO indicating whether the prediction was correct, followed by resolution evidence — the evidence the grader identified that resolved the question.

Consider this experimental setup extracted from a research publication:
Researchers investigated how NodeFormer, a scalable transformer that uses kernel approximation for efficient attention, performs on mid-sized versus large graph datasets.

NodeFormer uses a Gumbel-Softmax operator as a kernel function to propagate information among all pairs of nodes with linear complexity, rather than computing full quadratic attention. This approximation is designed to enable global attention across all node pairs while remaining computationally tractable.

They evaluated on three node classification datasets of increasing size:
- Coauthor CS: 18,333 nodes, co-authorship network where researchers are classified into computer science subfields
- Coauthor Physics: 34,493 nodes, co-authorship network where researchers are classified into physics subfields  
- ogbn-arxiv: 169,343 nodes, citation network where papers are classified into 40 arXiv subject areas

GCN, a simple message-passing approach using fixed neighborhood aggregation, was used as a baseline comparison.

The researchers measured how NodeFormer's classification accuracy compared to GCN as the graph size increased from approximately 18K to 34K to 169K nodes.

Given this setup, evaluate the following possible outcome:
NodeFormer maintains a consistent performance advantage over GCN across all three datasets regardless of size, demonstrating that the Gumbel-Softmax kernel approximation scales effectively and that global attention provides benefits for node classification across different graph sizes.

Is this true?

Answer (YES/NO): NO